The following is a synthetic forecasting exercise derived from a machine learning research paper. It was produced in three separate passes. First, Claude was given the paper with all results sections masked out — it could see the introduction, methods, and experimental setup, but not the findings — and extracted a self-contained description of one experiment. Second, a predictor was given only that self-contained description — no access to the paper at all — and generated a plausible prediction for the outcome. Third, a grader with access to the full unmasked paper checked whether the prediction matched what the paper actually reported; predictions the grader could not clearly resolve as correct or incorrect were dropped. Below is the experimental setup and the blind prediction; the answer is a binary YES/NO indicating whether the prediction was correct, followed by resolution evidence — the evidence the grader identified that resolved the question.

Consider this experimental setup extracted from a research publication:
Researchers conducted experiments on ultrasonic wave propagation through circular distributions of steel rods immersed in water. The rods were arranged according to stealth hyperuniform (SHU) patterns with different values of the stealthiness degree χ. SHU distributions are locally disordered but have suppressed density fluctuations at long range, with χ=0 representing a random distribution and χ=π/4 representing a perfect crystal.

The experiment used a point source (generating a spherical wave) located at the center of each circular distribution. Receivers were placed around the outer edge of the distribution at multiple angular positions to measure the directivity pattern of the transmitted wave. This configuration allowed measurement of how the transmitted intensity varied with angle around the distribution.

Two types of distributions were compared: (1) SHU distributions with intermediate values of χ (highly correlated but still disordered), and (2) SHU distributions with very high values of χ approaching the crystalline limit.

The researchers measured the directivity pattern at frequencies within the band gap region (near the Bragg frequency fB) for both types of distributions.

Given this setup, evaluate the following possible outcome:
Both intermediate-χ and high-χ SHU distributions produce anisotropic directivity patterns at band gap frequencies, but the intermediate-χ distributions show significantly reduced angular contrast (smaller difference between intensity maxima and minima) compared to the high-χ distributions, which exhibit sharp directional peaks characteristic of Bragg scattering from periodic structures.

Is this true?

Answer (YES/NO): NO